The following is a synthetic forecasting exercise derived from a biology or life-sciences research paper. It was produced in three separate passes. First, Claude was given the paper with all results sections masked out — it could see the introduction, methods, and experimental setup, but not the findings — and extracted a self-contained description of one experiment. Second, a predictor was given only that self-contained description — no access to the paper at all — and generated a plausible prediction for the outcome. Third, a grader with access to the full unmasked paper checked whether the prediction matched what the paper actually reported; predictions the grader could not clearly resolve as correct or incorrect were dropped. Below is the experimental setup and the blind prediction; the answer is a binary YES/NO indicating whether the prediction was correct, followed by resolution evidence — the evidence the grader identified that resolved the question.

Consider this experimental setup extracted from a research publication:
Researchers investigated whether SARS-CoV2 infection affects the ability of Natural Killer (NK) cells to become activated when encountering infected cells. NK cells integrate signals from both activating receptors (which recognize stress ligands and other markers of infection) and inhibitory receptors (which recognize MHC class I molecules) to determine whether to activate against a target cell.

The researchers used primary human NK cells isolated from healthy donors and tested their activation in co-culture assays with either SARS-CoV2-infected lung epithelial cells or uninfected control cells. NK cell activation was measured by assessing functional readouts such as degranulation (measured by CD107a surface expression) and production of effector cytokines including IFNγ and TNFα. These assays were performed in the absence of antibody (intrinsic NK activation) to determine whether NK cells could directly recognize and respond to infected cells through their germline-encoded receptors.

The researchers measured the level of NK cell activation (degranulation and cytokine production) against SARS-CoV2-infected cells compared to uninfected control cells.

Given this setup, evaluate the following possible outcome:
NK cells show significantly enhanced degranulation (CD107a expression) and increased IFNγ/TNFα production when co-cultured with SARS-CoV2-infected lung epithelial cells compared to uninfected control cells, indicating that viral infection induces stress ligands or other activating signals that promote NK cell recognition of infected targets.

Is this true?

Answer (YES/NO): NO